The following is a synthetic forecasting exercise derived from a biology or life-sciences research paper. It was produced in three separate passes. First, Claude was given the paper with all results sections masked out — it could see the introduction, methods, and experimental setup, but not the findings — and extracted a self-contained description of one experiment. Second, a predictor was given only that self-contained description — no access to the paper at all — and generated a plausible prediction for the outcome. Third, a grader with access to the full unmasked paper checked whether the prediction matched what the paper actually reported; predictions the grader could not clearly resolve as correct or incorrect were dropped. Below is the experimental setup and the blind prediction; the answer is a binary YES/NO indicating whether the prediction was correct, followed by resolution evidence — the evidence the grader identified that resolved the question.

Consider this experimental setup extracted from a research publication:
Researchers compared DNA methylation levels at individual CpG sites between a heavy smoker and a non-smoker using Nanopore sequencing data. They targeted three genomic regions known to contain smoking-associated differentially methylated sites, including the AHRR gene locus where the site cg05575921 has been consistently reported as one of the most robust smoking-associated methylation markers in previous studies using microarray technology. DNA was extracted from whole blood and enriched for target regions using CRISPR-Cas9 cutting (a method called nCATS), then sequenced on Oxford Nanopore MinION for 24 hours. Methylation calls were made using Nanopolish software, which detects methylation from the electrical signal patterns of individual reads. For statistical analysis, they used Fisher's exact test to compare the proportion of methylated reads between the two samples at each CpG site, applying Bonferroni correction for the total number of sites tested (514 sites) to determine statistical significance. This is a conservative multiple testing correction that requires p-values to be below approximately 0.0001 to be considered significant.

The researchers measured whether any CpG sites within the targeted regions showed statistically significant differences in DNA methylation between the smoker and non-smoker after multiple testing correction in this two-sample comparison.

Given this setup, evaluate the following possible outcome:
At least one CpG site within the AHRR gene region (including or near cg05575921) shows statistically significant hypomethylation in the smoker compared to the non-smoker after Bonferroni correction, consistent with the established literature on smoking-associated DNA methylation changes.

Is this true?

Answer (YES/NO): YES